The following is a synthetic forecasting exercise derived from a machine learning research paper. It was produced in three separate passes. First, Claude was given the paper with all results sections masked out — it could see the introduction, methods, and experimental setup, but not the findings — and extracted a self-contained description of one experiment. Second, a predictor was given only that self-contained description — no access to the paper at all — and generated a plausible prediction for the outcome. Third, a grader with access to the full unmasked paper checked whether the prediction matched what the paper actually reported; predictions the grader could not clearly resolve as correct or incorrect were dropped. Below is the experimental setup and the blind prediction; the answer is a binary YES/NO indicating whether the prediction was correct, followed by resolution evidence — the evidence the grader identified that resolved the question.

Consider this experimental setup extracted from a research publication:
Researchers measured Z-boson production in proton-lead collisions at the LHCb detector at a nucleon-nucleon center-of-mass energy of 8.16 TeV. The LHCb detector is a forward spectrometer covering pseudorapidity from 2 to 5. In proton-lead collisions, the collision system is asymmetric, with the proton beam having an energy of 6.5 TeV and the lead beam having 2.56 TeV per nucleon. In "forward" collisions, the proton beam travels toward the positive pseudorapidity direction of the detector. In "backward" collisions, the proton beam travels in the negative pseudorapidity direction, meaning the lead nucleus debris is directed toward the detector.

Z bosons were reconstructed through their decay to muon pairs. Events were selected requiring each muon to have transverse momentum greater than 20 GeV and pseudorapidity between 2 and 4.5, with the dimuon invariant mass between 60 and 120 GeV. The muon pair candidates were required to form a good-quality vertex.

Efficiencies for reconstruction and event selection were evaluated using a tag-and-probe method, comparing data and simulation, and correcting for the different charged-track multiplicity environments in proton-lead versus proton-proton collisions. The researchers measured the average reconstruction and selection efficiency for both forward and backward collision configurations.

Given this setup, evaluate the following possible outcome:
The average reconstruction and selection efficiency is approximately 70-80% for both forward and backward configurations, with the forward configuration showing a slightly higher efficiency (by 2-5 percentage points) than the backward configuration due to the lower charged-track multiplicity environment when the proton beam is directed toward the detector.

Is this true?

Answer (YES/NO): NO